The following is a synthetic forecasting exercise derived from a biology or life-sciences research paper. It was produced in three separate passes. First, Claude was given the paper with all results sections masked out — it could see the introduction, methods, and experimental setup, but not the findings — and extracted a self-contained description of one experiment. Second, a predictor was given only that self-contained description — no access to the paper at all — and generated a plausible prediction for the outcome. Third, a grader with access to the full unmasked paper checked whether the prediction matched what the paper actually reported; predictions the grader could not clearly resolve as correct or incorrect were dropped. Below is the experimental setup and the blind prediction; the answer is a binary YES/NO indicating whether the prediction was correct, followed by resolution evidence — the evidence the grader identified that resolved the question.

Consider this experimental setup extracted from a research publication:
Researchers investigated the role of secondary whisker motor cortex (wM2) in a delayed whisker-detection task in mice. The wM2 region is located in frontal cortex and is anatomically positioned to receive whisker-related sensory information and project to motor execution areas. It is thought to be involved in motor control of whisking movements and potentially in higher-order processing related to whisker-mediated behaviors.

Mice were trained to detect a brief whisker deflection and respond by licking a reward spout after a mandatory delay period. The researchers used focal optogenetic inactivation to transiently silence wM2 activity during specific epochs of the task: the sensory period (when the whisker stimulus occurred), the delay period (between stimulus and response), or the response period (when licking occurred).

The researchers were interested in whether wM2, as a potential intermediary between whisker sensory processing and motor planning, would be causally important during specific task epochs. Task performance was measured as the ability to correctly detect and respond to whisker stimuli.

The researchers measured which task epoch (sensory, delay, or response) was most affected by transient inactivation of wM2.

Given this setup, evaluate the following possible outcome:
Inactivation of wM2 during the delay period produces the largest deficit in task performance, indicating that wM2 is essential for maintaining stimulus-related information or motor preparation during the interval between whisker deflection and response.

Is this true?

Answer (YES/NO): NO